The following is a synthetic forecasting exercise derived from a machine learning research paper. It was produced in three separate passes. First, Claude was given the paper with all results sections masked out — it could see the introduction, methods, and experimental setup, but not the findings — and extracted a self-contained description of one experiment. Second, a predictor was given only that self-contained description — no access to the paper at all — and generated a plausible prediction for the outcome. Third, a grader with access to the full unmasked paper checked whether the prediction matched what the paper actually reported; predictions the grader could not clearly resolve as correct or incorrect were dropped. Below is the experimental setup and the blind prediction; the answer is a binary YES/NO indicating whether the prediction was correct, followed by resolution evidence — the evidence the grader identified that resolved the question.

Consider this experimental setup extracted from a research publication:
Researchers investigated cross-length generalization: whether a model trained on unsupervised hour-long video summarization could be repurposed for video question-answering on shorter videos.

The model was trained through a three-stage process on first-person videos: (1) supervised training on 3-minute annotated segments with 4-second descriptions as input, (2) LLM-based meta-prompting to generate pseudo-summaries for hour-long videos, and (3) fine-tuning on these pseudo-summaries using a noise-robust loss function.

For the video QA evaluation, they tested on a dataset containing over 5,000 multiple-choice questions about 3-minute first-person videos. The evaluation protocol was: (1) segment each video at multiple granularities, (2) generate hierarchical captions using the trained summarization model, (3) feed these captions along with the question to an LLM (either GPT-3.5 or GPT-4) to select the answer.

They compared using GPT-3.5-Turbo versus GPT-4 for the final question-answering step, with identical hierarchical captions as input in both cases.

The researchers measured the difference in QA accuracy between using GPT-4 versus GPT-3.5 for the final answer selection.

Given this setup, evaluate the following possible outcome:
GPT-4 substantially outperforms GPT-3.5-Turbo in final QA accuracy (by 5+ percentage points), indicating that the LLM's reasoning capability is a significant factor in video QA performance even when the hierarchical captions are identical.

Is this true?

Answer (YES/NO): NO